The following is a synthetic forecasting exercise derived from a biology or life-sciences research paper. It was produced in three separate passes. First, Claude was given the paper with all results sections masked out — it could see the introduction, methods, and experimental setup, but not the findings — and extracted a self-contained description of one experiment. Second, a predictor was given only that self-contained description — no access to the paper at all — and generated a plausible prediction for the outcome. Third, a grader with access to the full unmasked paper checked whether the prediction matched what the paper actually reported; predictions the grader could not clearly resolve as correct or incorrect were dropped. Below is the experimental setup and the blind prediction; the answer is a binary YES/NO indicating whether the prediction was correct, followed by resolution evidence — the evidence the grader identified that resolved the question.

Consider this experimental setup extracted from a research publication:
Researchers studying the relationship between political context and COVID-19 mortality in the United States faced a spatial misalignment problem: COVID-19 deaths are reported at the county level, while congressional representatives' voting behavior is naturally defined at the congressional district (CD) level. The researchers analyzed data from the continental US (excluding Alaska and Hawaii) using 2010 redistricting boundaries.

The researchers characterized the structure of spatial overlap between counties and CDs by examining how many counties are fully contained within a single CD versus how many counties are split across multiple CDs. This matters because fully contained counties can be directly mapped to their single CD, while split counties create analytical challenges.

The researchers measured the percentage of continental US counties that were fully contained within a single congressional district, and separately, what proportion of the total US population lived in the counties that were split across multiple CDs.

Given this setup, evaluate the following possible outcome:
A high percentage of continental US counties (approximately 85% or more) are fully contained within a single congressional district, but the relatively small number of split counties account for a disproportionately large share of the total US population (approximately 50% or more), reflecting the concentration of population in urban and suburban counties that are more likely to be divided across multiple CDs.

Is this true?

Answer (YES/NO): YES